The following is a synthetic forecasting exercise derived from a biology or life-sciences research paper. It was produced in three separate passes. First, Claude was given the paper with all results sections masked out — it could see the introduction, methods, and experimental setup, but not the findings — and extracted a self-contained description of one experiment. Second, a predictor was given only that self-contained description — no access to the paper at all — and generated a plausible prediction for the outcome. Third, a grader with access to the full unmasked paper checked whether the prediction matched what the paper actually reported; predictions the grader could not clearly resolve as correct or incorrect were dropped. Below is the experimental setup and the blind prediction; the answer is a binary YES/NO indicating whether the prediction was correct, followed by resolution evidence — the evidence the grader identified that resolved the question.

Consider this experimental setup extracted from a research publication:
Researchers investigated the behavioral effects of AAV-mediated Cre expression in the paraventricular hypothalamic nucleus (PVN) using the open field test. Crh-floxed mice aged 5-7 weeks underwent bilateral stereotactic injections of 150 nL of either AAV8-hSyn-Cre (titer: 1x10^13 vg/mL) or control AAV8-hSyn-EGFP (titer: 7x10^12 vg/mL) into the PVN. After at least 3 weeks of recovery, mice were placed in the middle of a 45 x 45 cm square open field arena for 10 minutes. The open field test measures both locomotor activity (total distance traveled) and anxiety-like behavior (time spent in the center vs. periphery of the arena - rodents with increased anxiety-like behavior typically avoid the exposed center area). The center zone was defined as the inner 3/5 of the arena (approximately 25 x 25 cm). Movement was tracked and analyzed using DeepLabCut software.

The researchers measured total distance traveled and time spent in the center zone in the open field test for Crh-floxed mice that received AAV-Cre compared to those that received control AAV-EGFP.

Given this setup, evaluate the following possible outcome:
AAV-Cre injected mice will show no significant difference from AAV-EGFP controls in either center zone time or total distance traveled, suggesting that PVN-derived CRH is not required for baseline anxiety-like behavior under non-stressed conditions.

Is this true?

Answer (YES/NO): NO